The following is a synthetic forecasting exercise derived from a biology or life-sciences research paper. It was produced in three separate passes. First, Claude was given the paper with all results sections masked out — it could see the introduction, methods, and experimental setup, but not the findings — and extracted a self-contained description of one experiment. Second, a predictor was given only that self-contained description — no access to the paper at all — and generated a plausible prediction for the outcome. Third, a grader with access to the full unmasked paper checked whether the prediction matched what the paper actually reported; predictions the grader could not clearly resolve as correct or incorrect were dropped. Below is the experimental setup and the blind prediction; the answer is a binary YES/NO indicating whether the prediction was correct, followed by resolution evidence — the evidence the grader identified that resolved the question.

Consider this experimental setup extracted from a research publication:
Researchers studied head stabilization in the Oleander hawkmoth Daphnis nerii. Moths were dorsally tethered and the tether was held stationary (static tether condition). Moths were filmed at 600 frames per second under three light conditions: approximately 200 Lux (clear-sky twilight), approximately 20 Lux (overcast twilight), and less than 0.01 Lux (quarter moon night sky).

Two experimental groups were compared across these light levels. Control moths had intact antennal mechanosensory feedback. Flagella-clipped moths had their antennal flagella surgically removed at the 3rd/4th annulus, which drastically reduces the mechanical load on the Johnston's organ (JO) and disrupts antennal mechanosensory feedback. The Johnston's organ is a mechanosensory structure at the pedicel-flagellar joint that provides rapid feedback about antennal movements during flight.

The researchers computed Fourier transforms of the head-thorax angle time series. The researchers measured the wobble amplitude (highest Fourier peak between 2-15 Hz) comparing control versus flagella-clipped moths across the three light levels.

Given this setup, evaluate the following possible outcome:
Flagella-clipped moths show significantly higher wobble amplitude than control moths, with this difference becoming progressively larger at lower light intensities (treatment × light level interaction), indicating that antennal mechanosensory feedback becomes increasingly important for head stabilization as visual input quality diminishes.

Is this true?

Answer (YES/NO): NO